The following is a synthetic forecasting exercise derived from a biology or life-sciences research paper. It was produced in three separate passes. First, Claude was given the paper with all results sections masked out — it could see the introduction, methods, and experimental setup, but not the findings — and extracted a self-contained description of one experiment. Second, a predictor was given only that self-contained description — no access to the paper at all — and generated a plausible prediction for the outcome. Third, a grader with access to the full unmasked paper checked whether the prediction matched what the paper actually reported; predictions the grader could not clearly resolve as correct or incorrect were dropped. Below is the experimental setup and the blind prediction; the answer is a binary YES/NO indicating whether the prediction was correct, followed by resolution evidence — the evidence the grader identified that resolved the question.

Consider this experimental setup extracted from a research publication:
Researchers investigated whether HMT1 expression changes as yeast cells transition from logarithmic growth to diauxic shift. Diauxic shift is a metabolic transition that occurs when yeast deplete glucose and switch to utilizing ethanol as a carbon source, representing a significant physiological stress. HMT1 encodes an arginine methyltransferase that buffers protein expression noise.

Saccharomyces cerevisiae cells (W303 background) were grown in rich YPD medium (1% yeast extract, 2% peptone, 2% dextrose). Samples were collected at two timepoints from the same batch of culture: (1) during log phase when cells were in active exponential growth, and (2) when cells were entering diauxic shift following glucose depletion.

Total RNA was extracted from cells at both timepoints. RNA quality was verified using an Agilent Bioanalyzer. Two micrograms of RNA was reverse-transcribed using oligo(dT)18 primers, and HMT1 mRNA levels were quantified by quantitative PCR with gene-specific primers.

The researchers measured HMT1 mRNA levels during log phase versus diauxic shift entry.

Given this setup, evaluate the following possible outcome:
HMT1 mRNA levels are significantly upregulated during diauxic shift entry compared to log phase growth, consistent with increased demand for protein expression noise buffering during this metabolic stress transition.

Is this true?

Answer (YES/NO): NO